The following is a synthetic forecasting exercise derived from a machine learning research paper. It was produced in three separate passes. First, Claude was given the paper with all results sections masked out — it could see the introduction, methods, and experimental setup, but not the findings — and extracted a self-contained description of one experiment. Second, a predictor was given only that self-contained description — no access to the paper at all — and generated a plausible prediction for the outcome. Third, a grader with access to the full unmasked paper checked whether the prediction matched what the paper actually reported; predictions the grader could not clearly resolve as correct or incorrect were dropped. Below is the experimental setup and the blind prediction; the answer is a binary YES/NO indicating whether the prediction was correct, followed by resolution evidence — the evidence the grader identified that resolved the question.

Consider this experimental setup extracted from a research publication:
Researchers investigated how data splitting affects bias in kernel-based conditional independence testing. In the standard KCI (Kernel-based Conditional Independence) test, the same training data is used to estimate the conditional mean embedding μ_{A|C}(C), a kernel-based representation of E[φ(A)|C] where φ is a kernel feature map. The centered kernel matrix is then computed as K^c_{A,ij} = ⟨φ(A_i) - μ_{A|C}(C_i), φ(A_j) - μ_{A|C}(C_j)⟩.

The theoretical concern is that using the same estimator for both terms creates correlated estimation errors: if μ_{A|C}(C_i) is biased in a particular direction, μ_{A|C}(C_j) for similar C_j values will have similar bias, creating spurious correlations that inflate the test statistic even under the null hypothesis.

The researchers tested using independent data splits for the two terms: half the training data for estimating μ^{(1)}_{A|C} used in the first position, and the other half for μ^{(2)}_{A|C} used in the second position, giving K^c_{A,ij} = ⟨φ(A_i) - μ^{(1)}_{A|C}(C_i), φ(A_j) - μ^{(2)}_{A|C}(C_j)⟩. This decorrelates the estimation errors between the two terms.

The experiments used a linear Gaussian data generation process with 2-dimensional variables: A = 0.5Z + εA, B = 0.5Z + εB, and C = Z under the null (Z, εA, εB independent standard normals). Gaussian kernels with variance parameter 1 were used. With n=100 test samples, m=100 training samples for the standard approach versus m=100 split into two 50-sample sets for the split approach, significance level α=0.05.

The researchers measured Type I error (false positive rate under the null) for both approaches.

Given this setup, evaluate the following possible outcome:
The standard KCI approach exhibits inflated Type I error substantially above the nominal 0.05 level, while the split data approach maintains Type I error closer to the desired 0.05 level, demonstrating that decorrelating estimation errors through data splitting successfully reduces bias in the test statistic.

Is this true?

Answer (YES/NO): YES